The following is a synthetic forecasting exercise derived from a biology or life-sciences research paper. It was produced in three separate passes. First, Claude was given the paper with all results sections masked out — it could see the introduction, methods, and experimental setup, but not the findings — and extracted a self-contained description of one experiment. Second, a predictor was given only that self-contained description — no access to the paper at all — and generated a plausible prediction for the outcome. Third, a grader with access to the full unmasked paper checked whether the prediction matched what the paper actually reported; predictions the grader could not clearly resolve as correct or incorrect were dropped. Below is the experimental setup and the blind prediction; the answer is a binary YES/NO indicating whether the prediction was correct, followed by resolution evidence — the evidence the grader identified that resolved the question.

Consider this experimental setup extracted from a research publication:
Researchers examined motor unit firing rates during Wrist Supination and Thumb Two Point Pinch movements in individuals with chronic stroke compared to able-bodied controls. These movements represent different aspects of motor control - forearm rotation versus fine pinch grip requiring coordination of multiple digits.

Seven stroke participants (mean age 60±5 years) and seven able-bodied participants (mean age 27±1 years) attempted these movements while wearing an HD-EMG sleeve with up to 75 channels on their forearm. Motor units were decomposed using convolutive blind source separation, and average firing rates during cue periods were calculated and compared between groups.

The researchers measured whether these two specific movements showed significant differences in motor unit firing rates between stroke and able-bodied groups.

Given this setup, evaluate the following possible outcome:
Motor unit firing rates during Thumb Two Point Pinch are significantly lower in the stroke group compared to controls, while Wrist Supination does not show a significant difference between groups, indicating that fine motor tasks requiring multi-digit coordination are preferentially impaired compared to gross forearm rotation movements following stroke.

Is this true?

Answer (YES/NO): NO